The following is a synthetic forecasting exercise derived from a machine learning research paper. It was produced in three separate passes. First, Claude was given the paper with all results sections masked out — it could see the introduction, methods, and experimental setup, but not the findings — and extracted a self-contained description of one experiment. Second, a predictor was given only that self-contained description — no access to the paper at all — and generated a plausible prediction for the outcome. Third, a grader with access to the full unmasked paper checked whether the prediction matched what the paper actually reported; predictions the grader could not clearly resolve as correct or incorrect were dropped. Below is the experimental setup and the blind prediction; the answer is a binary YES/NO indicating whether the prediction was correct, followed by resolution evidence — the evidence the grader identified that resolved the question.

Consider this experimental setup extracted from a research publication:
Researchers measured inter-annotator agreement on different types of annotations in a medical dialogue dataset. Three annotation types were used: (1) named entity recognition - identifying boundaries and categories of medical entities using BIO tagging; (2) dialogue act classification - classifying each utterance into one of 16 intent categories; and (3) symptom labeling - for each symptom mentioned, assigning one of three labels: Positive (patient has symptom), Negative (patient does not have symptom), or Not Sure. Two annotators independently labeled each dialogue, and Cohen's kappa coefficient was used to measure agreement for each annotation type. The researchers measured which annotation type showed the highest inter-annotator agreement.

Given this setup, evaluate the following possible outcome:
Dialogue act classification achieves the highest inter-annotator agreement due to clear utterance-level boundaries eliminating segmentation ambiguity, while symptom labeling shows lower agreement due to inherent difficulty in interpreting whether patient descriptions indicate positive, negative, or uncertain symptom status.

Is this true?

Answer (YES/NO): NO